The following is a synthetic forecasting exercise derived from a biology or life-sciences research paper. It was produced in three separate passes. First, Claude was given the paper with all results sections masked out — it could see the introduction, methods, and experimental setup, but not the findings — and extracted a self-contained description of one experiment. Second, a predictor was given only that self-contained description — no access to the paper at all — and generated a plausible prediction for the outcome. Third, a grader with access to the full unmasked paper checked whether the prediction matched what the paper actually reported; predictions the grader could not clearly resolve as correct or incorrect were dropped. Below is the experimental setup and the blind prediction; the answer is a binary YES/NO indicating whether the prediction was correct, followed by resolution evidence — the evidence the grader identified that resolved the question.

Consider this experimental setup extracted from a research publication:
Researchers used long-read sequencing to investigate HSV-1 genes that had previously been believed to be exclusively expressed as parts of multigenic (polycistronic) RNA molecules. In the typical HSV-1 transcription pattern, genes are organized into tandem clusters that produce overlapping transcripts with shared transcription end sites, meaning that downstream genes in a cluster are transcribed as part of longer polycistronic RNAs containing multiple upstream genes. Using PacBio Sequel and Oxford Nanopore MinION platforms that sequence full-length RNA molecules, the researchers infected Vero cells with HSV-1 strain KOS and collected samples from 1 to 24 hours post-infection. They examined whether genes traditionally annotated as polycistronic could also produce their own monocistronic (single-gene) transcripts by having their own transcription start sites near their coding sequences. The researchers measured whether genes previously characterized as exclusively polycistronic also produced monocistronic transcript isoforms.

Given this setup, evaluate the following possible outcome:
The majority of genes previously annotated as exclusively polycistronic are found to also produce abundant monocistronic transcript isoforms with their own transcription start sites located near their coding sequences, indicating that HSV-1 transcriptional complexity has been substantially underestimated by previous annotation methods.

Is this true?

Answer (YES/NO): NO